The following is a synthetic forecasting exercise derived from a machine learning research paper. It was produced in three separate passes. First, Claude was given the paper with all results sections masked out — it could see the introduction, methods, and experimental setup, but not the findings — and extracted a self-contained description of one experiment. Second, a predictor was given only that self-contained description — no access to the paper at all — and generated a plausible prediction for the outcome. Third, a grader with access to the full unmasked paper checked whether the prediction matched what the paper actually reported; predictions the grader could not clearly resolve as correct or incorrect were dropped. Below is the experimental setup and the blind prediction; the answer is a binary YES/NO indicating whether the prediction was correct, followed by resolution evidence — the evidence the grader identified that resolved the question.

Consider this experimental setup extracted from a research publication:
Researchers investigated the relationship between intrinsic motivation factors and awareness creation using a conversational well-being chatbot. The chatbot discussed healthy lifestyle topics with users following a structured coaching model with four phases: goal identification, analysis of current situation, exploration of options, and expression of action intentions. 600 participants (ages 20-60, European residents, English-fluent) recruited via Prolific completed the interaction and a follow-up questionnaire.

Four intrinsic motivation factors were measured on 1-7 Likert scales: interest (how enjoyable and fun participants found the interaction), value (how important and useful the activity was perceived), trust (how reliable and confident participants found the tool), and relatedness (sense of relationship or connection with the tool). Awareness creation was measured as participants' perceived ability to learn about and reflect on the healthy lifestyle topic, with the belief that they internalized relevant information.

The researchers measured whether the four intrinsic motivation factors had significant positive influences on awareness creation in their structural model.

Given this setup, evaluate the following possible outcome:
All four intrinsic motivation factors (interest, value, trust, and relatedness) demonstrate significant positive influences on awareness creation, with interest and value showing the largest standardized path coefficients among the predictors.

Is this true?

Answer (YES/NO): NO